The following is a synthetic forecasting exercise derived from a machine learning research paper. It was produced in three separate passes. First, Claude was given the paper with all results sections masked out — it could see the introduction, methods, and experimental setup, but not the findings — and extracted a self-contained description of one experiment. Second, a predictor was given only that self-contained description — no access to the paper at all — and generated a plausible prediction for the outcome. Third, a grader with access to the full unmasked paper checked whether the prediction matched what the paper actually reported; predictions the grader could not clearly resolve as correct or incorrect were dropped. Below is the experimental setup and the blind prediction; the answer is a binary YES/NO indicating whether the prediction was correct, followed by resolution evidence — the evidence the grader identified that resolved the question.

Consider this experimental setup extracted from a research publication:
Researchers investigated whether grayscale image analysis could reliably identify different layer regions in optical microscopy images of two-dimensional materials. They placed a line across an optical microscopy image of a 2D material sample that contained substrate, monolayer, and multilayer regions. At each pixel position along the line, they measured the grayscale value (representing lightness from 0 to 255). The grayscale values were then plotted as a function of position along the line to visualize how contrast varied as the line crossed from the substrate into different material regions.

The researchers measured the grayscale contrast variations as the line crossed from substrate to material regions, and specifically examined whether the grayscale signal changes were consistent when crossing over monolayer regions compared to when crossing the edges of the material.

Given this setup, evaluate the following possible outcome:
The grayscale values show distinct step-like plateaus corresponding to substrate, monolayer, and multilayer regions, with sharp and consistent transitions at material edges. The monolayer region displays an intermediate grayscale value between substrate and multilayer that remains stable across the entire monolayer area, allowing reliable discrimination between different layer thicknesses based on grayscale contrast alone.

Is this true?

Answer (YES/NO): NO